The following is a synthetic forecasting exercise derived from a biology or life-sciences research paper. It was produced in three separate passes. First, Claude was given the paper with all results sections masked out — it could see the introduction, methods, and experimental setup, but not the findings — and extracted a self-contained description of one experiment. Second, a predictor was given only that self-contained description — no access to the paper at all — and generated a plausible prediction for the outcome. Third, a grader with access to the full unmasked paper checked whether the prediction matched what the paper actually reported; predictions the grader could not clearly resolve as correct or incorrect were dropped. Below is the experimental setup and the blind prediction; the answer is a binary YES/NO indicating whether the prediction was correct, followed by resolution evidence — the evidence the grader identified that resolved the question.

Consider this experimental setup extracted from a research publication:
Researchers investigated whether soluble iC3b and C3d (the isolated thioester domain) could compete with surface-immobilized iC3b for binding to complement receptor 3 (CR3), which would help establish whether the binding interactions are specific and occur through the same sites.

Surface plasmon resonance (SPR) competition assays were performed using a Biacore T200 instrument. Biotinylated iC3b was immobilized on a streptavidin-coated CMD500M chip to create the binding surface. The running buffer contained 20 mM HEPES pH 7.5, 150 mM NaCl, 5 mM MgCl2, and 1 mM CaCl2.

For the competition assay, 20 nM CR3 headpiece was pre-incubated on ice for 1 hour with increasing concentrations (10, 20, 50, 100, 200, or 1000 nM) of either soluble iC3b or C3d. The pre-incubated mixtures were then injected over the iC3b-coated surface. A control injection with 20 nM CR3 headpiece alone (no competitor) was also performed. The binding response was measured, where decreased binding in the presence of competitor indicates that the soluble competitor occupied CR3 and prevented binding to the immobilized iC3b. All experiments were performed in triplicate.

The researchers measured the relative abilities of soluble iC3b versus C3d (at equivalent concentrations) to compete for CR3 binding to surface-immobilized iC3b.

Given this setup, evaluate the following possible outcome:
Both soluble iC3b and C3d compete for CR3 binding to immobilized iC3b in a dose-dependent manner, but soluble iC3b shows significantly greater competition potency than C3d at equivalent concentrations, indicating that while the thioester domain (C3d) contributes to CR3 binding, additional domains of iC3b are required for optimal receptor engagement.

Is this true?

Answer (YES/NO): YES